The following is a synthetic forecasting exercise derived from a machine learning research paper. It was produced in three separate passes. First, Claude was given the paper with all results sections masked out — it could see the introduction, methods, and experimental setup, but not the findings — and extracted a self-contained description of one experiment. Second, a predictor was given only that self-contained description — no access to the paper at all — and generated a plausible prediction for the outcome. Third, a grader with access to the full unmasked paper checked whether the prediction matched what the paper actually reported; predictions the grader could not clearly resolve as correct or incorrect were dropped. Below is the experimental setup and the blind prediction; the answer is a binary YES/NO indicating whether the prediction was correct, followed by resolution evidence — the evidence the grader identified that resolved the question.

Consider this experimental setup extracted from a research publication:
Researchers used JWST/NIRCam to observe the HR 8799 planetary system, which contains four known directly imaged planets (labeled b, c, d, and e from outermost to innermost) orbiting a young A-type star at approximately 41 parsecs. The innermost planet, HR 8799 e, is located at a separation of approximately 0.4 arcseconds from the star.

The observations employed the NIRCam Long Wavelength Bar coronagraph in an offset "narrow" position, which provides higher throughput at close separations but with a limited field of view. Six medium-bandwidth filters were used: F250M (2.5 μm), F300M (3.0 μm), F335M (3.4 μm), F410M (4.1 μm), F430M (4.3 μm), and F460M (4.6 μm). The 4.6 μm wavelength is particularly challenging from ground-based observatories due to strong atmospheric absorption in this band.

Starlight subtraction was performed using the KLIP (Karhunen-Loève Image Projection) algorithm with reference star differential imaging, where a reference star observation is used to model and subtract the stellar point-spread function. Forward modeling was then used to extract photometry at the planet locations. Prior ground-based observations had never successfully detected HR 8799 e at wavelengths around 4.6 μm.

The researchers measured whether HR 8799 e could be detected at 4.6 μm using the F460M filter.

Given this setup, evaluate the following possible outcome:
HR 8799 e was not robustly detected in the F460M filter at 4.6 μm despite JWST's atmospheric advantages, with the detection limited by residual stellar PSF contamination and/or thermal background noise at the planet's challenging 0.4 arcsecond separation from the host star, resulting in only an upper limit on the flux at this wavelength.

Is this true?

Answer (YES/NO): NO